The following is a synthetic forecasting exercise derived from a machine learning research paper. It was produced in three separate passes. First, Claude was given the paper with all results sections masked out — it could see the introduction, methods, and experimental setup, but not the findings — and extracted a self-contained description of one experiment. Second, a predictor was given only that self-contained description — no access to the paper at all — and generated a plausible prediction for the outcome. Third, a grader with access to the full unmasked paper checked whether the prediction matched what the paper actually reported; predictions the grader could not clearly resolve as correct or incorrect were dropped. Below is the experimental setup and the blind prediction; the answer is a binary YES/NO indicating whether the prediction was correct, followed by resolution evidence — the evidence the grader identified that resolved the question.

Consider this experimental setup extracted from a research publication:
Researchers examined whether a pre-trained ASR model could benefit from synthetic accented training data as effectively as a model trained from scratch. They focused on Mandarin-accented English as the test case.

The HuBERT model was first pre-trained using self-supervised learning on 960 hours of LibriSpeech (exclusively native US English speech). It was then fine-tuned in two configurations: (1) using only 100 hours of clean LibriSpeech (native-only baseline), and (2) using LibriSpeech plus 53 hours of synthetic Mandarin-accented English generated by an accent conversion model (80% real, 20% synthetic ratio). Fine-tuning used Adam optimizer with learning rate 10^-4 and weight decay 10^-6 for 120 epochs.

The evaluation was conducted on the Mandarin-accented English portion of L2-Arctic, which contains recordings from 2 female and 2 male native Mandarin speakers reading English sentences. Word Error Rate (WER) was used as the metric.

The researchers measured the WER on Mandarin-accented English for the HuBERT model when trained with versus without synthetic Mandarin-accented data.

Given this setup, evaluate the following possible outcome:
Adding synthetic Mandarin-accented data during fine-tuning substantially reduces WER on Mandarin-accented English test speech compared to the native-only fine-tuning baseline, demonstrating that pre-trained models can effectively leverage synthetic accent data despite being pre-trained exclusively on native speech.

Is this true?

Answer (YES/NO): NO